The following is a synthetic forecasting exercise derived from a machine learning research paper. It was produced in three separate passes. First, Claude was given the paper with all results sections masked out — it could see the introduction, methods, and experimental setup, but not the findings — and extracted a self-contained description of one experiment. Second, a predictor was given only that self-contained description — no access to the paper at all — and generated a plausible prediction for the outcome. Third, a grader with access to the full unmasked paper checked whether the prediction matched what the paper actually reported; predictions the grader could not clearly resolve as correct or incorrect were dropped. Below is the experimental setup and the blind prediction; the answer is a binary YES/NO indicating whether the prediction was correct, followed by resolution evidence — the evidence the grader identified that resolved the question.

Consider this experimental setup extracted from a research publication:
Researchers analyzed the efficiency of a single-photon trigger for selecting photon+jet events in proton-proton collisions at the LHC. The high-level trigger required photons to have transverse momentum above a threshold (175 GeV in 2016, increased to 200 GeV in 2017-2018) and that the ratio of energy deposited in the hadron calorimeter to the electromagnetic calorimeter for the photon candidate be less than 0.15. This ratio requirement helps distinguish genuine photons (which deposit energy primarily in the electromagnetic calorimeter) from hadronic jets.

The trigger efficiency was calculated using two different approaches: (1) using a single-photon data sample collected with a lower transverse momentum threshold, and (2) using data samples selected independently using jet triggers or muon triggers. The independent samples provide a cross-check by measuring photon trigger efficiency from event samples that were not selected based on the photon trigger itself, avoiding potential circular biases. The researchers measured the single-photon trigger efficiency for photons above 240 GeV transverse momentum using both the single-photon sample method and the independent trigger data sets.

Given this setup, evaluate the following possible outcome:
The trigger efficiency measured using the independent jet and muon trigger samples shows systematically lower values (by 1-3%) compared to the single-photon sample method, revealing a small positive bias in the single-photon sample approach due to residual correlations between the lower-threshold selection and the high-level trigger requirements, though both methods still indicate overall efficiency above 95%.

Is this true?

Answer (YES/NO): NO